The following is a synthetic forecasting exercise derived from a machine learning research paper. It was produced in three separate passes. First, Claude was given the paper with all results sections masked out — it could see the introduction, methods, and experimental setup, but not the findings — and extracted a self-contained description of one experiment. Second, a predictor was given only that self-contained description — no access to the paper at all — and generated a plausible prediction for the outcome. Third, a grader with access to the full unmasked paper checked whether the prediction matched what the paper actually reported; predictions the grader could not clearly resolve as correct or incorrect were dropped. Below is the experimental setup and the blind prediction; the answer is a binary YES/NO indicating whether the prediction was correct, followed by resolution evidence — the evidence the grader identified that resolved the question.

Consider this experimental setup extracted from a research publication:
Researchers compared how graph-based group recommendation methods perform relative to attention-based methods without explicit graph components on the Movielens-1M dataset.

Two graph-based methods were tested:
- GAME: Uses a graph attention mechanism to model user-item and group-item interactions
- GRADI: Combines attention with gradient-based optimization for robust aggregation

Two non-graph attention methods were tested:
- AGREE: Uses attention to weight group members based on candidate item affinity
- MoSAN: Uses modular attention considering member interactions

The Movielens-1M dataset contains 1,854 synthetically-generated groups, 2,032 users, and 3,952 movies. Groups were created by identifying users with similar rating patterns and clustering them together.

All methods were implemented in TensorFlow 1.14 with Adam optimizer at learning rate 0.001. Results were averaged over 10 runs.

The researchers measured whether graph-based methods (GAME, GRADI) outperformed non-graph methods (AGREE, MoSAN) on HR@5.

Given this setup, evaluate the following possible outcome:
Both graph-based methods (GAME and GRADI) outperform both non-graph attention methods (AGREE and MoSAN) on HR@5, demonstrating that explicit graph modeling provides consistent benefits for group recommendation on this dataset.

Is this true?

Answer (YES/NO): NO